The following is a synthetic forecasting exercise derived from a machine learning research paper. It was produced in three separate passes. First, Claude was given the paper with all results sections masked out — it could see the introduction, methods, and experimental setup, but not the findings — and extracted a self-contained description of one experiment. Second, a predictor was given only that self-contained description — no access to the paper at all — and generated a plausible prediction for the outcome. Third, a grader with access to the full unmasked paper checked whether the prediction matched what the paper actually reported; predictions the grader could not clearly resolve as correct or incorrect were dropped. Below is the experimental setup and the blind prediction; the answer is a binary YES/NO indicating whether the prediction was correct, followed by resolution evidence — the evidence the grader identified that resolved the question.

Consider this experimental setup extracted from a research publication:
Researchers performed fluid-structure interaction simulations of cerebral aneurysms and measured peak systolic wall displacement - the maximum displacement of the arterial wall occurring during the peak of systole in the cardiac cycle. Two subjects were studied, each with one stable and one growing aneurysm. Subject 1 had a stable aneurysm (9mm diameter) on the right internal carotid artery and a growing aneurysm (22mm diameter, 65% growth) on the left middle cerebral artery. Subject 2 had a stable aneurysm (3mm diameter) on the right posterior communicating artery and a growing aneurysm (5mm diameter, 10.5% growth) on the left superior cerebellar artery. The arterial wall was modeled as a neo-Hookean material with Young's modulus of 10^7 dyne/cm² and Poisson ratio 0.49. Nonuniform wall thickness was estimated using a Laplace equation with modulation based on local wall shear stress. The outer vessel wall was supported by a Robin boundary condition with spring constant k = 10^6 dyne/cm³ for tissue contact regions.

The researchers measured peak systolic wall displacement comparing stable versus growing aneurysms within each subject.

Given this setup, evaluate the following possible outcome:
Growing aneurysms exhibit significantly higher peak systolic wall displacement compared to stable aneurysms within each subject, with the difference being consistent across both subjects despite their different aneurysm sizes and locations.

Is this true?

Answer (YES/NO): YES